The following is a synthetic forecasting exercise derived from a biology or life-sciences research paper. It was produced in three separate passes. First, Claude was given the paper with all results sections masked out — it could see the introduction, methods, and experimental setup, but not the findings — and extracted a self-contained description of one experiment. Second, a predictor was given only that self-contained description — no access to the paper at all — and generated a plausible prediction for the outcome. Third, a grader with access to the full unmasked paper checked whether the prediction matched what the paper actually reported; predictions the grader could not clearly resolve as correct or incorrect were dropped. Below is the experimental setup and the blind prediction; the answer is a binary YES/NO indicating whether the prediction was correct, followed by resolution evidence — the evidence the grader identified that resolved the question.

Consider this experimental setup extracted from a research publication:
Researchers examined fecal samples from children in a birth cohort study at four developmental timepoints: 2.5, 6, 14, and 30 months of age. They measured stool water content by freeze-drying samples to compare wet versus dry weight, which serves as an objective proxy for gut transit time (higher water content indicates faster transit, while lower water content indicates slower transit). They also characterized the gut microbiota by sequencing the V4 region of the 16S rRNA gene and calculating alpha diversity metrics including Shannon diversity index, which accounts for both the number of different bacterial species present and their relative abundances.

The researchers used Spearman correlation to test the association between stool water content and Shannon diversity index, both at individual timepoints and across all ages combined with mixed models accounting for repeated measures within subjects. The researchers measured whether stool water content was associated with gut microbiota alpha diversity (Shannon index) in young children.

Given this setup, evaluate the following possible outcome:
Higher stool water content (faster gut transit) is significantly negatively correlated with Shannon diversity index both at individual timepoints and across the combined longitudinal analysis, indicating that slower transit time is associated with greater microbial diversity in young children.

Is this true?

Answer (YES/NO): NO